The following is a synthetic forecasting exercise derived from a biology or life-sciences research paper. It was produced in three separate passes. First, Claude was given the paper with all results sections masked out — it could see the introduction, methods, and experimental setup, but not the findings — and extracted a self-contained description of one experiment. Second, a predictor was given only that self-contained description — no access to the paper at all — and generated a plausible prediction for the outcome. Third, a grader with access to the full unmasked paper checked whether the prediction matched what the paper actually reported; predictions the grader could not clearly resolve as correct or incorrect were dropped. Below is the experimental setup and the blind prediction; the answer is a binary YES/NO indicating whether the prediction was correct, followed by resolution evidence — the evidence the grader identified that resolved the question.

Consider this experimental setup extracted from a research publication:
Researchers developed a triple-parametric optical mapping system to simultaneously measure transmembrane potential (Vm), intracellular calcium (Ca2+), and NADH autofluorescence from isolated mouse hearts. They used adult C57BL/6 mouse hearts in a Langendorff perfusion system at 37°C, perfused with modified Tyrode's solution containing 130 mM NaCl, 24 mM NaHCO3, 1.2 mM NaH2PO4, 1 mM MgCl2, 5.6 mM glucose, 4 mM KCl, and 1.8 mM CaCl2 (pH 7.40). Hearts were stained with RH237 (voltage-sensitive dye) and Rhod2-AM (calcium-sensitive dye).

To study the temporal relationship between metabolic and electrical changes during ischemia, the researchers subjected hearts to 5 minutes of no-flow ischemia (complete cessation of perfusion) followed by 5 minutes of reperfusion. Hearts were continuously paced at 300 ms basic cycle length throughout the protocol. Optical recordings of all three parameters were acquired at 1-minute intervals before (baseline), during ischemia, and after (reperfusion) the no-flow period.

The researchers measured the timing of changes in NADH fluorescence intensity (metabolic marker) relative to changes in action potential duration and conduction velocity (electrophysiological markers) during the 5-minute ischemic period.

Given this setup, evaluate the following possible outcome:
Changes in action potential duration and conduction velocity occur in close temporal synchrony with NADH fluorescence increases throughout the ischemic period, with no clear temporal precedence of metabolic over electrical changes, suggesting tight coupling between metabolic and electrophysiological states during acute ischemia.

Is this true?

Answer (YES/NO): NO